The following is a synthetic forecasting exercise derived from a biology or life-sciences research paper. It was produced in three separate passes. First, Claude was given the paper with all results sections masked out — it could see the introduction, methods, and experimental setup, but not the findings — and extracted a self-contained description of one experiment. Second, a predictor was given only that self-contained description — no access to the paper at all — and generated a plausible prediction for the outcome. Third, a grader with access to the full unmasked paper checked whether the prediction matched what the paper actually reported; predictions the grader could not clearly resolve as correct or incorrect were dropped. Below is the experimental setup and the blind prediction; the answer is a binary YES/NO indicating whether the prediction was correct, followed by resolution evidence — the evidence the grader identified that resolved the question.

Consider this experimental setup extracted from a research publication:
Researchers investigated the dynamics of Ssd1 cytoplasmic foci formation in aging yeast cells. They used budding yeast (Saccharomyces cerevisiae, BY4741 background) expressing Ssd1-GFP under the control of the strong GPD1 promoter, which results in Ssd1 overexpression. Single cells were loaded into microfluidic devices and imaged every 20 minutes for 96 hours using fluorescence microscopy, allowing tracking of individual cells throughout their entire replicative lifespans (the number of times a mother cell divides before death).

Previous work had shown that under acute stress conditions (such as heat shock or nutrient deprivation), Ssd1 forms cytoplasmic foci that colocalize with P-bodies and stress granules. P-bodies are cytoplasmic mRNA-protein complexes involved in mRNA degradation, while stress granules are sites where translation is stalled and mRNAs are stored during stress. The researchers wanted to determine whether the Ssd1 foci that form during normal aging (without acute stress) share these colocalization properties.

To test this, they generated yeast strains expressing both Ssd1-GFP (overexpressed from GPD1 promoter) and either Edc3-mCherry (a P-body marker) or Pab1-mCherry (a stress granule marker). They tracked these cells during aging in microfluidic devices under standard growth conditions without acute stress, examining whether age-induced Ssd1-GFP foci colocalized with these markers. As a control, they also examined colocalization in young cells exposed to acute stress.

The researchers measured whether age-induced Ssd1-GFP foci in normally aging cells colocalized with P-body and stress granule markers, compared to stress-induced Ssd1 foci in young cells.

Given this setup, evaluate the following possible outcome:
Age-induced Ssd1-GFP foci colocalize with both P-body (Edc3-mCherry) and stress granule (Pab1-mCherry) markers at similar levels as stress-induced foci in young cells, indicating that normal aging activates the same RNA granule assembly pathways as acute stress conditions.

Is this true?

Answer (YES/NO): NO